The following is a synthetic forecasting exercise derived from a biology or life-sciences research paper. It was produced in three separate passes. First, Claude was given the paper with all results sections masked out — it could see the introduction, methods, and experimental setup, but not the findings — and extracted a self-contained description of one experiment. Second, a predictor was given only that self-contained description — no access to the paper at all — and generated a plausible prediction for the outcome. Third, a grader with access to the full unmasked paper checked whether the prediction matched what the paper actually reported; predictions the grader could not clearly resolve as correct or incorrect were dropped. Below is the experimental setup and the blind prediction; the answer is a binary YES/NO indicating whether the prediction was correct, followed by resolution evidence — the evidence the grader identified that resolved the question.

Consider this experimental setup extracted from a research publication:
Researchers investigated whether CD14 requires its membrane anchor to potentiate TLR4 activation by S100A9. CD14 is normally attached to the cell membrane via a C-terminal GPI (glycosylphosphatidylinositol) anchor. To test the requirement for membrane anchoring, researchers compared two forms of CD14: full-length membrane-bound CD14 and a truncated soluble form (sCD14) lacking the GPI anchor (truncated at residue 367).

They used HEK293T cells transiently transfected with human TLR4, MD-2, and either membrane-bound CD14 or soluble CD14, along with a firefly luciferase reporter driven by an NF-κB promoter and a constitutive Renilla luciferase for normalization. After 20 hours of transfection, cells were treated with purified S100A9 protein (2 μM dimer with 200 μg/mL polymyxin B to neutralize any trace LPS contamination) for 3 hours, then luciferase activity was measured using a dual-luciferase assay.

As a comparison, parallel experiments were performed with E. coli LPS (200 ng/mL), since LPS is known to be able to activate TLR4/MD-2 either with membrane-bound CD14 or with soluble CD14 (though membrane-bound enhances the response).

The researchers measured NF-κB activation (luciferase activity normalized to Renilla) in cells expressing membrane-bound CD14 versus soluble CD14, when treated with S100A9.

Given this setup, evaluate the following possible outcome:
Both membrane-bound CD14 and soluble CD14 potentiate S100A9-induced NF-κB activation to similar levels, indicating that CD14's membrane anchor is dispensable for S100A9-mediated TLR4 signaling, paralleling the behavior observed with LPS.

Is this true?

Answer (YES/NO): NO